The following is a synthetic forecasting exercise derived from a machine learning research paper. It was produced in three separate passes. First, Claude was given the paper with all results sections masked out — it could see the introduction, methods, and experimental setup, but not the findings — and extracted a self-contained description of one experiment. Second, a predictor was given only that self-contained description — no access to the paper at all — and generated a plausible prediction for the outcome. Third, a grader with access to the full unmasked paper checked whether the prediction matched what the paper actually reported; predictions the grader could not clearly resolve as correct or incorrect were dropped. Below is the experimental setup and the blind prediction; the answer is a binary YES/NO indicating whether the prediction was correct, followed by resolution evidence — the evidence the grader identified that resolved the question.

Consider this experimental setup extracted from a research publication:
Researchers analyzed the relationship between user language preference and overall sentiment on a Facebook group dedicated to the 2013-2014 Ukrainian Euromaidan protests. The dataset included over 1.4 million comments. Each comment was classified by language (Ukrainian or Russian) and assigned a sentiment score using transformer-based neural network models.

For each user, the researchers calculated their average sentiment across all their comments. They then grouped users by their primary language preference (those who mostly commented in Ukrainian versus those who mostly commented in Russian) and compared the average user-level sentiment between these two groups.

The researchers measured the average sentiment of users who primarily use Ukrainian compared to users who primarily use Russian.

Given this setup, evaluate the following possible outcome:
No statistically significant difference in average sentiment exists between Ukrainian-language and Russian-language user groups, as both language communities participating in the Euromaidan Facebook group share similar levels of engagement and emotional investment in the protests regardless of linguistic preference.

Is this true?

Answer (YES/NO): NO